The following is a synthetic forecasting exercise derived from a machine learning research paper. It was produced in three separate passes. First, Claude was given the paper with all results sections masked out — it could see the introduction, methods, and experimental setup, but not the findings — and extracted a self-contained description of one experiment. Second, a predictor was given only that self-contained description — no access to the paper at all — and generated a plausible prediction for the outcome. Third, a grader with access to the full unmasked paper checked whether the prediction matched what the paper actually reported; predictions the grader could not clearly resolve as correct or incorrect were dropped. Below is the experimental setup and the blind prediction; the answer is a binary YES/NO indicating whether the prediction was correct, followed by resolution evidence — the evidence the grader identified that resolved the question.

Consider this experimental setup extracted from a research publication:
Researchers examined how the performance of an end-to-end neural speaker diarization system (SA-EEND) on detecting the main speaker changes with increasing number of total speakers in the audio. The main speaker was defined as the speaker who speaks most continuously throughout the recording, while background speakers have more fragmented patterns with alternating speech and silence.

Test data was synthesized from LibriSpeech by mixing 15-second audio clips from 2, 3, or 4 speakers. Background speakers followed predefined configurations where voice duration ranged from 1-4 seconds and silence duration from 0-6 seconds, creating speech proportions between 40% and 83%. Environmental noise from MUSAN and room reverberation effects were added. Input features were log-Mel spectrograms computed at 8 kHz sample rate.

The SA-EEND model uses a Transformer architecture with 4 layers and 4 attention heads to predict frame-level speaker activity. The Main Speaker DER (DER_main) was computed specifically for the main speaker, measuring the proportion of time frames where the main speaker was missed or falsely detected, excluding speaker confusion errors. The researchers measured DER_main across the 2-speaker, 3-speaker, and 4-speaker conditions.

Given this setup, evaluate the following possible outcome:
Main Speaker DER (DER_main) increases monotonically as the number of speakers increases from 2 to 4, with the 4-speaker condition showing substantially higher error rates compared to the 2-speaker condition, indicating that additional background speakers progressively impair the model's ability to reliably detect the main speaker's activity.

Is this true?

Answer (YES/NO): YES